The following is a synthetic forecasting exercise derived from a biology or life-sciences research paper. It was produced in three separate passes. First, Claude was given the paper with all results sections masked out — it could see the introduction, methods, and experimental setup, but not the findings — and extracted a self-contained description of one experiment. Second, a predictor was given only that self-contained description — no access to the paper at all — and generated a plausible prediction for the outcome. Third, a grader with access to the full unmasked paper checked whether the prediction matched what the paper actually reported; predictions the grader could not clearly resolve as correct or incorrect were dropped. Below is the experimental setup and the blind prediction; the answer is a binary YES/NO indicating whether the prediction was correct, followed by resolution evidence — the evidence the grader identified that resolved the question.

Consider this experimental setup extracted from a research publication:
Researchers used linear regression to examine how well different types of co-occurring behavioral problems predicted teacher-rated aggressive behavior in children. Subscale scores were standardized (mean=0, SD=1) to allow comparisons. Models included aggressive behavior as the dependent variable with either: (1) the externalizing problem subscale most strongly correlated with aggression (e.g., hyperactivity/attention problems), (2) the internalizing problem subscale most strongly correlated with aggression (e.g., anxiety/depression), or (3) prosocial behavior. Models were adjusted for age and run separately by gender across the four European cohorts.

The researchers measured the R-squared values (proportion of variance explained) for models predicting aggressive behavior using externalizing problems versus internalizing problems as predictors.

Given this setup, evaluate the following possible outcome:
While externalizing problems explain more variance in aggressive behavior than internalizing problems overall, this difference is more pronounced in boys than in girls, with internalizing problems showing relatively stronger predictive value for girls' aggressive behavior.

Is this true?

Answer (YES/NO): NO